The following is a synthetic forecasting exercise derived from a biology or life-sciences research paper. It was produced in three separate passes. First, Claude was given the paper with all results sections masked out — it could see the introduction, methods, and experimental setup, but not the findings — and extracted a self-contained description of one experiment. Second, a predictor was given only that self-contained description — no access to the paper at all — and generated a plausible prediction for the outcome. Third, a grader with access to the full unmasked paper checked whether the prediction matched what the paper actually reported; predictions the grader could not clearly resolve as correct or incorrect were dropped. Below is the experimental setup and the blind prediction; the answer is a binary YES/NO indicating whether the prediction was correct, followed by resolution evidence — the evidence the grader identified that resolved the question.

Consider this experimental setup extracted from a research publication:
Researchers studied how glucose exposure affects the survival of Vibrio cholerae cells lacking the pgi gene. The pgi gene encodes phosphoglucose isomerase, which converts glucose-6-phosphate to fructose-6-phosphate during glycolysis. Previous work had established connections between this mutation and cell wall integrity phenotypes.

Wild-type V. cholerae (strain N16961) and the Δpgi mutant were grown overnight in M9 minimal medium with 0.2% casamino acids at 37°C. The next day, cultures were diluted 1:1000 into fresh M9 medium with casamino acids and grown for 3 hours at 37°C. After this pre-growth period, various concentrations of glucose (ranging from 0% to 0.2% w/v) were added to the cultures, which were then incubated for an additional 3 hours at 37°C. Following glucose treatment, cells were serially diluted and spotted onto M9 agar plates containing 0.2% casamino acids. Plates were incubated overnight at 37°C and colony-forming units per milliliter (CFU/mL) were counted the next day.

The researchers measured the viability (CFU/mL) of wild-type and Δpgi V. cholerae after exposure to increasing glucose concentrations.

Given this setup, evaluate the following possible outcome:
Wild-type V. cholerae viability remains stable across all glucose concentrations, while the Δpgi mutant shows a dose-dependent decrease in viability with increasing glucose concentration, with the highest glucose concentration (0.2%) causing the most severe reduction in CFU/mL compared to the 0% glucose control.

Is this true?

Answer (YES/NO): NO